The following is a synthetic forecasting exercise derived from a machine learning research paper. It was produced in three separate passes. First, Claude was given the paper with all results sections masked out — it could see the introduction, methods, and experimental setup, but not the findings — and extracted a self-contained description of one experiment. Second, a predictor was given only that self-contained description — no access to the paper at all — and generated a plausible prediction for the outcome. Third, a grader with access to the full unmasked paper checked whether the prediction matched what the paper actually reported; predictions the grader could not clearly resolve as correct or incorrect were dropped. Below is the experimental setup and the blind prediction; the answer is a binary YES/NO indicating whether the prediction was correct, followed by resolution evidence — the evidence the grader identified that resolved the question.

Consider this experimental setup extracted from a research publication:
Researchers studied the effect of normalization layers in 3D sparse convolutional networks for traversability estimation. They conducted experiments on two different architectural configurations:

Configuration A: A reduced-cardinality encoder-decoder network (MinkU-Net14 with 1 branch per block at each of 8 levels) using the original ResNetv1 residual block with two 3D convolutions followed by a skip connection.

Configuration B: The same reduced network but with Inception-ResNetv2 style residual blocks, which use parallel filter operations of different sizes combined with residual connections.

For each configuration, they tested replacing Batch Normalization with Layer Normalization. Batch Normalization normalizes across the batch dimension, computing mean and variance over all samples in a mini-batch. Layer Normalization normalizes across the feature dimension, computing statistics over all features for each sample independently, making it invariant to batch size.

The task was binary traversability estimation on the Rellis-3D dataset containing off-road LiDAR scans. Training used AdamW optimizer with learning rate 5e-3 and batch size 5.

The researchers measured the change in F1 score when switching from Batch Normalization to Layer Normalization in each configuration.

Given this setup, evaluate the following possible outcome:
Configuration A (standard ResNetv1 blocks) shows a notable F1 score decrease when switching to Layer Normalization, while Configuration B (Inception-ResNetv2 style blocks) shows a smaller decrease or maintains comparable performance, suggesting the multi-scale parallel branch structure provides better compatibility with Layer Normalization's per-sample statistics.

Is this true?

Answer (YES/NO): NO